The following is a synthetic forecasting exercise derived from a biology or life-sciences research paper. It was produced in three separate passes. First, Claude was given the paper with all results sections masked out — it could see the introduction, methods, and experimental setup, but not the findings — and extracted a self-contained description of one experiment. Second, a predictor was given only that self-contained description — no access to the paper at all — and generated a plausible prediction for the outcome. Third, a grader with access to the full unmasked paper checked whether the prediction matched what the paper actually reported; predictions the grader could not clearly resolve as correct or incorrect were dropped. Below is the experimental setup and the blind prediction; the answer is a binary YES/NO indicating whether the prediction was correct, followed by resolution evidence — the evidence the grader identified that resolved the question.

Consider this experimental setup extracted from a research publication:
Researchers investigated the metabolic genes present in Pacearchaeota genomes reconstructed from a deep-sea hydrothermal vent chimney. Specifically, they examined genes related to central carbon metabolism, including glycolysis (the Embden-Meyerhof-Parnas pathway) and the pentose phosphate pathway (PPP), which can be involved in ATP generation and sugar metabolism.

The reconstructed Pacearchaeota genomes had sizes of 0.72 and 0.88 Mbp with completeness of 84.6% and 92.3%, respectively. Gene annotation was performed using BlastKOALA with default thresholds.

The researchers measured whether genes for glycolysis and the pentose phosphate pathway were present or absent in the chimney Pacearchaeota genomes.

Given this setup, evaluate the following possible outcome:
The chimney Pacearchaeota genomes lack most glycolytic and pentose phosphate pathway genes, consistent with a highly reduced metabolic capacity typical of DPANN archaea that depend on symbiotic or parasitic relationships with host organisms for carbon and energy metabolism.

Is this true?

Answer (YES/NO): NO